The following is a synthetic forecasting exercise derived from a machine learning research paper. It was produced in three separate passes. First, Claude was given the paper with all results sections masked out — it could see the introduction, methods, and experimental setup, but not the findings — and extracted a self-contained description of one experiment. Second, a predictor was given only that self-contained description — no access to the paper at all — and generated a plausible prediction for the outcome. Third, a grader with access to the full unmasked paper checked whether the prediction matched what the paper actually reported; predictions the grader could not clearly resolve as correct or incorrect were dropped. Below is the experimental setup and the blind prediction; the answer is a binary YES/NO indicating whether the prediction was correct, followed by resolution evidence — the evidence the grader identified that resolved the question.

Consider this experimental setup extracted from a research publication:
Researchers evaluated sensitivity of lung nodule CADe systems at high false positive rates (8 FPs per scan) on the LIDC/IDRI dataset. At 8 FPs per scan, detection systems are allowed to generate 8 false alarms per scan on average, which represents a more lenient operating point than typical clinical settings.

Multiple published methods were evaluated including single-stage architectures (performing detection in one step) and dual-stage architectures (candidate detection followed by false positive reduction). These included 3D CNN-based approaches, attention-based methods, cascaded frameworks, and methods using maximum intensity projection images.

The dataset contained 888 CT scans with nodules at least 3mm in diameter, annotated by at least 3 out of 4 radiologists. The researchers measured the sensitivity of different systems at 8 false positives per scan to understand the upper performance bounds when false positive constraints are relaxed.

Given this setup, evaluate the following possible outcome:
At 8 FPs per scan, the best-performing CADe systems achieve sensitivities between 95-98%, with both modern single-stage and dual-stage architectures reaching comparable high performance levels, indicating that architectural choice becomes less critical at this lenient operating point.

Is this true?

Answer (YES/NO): NO